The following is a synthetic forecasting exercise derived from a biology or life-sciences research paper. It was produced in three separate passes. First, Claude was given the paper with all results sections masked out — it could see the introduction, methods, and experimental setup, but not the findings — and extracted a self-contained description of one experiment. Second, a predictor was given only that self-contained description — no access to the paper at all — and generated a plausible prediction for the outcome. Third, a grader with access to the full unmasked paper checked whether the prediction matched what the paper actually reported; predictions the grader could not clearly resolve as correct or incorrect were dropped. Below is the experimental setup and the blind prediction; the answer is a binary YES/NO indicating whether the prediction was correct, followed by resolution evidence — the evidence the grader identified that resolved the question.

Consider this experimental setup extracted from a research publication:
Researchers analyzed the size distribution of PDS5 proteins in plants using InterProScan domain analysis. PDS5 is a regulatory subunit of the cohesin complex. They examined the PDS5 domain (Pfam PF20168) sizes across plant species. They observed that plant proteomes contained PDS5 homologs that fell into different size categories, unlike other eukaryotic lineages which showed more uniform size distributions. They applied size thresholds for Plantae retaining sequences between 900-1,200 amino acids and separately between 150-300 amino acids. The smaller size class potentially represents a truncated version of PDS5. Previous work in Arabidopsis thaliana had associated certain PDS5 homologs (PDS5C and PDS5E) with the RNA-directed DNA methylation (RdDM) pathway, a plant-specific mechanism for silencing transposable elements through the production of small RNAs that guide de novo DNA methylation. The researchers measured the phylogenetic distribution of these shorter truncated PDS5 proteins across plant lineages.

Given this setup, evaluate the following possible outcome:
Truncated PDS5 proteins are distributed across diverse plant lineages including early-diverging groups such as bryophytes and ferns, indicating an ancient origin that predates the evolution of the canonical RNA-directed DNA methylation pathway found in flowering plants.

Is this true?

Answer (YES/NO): NO